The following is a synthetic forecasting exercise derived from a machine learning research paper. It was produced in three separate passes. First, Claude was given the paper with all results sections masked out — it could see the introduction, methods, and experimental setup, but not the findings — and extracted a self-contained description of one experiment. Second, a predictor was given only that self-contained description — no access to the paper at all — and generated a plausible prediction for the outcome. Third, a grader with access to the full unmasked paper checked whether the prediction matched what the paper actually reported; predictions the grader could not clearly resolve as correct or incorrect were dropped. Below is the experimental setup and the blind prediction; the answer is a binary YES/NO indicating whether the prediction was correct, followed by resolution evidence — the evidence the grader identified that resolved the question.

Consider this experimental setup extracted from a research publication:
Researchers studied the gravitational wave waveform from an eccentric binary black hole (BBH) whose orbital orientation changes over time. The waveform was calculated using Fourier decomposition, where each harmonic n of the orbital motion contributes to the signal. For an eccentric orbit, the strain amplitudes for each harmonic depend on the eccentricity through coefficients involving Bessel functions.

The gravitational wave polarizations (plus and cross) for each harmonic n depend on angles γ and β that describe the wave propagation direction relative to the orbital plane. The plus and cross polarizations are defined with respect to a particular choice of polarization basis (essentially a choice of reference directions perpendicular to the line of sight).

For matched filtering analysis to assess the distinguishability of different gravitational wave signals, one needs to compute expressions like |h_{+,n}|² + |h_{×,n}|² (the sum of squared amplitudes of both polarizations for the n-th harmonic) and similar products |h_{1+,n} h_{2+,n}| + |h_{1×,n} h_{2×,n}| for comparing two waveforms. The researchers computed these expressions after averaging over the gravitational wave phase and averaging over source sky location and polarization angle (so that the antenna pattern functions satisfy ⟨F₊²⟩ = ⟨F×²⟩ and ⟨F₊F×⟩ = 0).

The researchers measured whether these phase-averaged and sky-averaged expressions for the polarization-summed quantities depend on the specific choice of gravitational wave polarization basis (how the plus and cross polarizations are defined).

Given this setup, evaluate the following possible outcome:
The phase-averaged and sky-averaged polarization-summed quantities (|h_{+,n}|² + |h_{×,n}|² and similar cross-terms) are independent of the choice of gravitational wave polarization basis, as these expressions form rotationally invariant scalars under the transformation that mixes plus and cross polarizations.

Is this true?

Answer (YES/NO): YES